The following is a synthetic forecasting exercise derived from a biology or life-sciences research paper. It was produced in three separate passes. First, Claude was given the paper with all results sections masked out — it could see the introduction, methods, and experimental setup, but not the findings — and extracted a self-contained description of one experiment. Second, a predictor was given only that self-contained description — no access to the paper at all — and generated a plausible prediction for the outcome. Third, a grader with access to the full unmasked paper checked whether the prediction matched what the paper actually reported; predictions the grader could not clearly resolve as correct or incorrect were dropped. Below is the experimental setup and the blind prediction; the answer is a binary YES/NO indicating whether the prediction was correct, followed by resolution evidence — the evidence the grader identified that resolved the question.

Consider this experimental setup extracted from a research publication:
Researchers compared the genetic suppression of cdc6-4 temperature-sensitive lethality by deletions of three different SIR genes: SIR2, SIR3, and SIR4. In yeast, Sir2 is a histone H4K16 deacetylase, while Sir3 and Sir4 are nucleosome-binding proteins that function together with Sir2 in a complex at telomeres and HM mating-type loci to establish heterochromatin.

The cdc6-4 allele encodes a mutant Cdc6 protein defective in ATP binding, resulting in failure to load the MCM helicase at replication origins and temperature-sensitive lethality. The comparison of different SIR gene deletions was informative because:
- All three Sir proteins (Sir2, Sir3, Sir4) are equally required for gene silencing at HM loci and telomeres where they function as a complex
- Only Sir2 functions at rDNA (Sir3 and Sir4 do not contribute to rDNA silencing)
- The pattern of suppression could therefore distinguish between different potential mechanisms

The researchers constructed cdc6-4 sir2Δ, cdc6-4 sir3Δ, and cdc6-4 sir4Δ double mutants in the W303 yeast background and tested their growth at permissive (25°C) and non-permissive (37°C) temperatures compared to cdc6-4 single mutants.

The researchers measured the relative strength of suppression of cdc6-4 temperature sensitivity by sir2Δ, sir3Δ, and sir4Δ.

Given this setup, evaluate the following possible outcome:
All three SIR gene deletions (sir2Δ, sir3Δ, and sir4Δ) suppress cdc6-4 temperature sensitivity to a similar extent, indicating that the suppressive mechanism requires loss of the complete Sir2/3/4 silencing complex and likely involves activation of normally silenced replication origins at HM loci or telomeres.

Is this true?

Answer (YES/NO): NO